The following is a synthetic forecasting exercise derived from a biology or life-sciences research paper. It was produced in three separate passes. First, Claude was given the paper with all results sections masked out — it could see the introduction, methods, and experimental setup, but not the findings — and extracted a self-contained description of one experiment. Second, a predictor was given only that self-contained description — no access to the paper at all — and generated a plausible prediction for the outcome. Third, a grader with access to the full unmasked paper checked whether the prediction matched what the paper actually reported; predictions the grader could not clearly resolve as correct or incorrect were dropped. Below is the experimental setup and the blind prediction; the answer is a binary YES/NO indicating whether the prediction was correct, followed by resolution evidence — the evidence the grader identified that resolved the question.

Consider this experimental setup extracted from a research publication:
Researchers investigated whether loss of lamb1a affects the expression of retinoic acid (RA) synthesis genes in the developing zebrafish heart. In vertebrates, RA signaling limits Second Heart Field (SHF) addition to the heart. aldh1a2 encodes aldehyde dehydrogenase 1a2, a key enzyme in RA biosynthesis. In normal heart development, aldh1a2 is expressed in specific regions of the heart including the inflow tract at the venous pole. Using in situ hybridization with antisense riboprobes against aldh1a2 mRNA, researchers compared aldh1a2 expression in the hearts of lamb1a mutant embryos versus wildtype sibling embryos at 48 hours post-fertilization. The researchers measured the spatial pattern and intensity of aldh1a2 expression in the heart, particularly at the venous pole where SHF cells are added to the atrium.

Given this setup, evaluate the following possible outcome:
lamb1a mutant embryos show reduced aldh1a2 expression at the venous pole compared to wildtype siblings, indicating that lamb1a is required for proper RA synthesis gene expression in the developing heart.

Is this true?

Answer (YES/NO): NO